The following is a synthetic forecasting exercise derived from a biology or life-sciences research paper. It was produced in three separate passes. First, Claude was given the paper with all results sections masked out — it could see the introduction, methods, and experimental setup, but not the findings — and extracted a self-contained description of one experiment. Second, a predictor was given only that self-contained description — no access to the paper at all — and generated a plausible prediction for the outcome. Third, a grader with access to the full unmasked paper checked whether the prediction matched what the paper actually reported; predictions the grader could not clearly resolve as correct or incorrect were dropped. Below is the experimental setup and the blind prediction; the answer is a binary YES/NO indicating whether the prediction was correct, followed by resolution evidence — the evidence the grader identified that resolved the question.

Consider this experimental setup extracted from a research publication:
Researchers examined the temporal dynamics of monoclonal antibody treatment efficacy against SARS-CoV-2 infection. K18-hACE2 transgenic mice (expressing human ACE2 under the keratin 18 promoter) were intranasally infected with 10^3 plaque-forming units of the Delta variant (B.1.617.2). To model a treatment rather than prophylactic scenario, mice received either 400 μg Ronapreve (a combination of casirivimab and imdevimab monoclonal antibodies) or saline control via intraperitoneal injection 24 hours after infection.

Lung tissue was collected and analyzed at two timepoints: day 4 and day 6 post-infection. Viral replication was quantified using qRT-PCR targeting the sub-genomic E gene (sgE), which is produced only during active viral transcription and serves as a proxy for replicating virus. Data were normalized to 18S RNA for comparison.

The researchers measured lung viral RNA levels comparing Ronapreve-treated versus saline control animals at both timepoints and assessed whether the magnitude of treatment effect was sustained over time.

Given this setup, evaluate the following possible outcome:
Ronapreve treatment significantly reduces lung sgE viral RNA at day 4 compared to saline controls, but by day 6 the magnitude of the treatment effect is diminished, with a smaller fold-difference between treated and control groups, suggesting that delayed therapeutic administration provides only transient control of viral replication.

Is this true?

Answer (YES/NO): NO